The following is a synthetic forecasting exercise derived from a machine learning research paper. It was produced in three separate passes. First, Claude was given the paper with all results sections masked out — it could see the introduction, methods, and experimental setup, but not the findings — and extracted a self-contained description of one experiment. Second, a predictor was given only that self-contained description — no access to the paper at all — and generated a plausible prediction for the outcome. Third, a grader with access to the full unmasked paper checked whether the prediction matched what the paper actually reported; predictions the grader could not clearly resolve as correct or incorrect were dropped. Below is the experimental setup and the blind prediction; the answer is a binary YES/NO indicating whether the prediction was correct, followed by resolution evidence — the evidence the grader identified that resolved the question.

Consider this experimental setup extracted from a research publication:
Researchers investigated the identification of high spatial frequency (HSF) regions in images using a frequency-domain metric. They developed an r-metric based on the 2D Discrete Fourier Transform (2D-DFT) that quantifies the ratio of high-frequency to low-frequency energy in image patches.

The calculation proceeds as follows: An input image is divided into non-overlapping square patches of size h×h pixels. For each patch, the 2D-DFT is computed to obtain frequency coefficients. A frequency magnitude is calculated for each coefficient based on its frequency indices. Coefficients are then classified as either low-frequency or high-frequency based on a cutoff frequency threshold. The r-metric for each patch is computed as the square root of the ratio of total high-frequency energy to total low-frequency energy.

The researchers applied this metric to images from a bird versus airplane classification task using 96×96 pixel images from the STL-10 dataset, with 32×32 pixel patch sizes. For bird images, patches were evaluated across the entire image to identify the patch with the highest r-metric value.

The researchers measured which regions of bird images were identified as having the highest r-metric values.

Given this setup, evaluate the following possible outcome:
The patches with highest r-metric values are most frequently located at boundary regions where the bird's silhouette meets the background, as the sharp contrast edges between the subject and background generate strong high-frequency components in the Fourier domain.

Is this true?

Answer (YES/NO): NO